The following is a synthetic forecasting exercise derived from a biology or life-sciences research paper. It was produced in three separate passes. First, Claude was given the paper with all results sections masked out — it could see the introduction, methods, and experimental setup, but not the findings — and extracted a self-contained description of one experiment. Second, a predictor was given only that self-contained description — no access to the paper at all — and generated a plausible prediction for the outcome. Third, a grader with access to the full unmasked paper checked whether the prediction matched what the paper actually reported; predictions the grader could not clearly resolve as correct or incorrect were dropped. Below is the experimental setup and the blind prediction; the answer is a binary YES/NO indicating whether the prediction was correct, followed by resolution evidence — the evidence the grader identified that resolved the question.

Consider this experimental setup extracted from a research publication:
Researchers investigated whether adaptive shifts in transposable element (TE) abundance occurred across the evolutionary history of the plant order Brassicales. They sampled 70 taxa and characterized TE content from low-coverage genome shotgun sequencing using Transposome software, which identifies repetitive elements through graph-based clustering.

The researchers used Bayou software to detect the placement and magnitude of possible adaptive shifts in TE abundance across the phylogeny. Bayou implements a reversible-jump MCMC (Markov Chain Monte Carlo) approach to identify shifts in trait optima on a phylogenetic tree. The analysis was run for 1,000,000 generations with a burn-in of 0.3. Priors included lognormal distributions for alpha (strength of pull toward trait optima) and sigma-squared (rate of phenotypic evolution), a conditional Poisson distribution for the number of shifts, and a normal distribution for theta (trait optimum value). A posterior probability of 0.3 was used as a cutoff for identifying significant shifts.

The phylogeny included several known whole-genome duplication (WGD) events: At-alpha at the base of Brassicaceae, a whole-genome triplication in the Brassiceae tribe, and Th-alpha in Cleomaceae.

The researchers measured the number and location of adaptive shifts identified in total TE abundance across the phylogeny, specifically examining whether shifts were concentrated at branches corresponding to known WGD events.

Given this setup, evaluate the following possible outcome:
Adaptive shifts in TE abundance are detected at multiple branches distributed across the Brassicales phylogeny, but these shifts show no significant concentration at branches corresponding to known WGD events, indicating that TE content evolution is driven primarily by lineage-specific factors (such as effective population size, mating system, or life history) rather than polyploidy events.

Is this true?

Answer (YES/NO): YES